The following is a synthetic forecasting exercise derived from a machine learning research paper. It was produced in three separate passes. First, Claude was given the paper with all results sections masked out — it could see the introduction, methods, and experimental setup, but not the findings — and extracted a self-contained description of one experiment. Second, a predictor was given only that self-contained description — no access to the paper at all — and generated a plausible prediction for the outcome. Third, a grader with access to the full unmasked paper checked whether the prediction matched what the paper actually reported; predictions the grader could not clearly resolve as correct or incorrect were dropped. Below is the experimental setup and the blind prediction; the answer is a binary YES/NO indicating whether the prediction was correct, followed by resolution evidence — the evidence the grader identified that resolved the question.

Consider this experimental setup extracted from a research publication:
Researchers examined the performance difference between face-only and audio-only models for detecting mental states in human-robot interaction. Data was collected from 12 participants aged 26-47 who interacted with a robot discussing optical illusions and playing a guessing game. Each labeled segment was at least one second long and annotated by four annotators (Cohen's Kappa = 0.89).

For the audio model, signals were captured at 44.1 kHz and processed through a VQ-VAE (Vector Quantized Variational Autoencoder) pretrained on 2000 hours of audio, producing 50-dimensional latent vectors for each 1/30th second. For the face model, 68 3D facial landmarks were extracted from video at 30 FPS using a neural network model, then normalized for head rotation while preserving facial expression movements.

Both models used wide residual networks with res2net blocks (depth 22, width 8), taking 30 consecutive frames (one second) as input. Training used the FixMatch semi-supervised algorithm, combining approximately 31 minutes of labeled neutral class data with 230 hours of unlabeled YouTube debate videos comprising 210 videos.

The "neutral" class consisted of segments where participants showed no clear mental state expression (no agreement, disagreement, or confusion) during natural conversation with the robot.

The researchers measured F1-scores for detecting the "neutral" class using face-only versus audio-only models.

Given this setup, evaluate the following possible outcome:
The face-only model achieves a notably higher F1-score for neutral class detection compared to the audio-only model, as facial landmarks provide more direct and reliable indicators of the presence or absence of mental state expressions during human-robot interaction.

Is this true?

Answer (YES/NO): YES